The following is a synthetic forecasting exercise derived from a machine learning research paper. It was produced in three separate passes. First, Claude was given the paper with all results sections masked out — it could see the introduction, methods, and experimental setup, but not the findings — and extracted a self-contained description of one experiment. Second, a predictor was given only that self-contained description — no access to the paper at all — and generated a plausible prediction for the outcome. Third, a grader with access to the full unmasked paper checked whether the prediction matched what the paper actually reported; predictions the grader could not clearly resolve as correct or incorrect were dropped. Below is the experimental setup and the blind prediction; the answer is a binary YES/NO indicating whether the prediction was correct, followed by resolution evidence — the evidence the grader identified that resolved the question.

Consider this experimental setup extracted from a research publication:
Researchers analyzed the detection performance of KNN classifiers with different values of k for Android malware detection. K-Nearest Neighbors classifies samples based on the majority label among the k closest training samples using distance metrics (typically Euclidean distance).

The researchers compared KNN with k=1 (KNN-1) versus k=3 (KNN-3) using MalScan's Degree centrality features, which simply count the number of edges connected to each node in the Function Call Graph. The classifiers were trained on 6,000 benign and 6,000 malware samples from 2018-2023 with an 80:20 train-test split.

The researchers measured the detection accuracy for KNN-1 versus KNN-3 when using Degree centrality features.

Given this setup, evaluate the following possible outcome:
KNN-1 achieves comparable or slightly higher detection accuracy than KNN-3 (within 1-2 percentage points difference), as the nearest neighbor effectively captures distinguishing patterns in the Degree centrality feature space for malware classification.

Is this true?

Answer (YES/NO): YES